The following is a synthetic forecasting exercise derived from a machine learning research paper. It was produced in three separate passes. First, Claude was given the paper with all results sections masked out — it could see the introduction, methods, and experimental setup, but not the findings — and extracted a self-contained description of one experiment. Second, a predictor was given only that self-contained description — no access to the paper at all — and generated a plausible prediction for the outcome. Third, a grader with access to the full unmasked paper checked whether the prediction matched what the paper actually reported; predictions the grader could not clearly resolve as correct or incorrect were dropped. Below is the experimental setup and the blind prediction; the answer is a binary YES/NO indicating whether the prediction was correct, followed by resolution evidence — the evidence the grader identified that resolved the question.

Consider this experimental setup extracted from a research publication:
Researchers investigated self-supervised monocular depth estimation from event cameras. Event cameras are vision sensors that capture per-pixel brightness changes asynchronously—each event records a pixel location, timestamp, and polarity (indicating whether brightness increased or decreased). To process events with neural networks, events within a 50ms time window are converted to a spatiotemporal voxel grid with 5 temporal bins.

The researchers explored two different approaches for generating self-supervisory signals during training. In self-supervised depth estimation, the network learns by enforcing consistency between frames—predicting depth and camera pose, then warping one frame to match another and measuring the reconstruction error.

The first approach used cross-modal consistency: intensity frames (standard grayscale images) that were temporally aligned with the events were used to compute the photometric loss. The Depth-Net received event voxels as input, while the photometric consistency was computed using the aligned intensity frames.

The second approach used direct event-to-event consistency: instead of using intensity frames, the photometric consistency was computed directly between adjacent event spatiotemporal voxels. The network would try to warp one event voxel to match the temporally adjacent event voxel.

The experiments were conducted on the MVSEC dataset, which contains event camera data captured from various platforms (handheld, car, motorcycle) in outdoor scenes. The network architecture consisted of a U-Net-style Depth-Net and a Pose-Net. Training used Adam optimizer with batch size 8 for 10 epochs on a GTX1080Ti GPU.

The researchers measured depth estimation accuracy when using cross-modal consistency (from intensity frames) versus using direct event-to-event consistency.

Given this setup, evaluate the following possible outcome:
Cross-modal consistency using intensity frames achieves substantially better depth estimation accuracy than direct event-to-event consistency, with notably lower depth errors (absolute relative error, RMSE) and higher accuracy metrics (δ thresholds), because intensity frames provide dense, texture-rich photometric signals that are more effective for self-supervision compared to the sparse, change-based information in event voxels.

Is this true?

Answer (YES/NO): YES